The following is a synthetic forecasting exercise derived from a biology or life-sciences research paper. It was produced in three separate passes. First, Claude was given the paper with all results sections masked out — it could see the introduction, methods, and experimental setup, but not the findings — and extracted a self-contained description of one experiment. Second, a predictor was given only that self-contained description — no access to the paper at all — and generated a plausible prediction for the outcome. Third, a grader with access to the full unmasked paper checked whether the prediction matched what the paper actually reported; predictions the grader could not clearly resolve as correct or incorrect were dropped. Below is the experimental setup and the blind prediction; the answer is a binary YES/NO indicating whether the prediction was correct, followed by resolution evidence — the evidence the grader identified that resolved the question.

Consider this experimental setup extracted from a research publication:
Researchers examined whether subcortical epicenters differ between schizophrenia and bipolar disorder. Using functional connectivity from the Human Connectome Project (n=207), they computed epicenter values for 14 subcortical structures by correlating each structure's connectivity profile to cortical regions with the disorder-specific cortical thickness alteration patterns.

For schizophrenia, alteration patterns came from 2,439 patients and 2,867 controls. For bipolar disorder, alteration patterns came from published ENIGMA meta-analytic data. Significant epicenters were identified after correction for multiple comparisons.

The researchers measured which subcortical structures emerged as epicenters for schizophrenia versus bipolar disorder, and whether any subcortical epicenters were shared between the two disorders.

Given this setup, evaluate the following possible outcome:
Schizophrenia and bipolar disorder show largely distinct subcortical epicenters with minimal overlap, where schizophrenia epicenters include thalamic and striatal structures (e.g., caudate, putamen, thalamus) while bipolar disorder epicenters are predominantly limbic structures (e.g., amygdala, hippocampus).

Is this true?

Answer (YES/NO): NO